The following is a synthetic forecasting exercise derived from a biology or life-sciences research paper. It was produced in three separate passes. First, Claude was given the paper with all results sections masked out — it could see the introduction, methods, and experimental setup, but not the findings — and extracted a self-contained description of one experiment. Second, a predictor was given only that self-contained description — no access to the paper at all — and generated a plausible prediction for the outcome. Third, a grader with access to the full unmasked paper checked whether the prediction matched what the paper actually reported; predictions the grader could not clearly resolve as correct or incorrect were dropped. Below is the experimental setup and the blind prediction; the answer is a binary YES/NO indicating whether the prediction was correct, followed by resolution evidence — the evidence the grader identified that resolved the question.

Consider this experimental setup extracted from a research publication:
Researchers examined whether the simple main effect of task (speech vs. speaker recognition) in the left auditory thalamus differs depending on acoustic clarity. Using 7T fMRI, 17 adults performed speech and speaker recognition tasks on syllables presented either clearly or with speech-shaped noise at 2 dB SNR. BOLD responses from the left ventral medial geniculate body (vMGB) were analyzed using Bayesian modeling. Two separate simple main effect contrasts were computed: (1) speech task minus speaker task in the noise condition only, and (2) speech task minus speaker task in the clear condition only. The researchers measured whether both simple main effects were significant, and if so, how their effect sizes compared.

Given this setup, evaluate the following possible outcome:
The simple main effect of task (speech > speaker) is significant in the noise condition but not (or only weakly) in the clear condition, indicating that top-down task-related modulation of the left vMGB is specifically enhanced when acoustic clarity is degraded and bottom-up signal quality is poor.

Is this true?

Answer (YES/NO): YES